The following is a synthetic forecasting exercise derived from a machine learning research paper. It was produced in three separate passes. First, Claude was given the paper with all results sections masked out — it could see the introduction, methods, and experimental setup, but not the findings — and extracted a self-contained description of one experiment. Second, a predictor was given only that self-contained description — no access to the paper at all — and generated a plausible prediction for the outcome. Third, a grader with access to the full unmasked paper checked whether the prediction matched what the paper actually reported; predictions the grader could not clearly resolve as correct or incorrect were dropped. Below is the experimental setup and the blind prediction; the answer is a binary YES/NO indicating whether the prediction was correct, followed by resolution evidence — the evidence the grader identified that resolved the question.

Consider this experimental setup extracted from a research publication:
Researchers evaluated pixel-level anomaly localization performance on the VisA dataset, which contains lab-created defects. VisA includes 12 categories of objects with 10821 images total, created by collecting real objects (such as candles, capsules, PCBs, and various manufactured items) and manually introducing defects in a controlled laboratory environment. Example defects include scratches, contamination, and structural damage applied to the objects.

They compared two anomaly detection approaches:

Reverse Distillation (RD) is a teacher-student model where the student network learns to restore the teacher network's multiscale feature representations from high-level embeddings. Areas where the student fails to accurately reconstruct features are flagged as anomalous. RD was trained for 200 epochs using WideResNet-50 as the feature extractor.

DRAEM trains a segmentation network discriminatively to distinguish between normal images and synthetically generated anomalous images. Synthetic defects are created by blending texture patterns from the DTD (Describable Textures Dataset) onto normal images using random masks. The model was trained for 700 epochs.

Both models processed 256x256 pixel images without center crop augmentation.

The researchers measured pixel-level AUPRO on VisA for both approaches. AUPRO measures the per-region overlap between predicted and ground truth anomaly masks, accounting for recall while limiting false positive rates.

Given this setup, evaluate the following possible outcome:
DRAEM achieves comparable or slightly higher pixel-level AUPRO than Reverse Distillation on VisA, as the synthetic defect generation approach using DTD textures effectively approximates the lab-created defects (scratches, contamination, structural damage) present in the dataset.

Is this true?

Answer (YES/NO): NO